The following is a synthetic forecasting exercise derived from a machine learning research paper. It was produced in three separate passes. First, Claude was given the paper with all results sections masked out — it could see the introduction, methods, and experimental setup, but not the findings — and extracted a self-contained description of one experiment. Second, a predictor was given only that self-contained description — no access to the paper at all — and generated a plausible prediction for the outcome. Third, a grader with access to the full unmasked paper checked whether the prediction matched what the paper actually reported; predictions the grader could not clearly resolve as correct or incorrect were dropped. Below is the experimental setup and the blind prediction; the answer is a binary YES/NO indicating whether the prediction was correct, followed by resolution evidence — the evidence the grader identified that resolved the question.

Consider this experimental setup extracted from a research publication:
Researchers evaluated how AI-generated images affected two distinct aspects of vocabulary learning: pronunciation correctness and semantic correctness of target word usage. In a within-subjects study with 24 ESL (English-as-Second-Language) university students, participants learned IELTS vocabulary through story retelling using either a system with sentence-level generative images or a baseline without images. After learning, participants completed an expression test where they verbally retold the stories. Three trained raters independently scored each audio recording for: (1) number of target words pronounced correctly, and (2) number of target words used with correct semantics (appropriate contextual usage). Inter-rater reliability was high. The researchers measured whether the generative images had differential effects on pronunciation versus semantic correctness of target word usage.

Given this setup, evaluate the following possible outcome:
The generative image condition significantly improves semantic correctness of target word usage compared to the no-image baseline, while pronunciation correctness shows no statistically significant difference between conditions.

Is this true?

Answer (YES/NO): NO